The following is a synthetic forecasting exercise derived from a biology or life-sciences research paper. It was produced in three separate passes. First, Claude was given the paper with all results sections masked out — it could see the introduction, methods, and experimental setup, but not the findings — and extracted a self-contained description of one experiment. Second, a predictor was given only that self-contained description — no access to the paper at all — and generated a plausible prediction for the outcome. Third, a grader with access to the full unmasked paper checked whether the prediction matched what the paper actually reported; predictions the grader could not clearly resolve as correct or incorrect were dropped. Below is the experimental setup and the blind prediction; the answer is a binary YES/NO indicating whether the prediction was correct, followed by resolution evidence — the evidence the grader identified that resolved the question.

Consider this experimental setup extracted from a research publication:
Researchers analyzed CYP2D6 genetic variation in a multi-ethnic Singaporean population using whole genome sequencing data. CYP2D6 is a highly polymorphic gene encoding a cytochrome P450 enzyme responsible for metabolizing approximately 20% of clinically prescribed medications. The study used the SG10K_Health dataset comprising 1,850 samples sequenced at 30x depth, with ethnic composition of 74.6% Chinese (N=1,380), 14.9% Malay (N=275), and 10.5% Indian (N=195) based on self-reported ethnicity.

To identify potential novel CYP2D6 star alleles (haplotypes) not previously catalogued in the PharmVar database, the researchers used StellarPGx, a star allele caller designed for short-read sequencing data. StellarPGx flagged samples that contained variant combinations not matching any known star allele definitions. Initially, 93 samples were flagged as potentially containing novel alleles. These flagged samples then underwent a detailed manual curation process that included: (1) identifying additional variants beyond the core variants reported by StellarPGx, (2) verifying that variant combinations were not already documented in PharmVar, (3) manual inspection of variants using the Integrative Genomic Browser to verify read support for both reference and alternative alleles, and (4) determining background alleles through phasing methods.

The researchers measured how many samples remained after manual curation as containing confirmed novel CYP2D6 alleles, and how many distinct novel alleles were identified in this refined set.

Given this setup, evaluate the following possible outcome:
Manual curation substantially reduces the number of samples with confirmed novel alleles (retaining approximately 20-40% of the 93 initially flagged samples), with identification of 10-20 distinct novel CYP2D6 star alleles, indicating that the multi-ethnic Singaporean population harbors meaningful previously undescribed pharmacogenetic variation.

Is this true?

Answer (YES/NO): YES